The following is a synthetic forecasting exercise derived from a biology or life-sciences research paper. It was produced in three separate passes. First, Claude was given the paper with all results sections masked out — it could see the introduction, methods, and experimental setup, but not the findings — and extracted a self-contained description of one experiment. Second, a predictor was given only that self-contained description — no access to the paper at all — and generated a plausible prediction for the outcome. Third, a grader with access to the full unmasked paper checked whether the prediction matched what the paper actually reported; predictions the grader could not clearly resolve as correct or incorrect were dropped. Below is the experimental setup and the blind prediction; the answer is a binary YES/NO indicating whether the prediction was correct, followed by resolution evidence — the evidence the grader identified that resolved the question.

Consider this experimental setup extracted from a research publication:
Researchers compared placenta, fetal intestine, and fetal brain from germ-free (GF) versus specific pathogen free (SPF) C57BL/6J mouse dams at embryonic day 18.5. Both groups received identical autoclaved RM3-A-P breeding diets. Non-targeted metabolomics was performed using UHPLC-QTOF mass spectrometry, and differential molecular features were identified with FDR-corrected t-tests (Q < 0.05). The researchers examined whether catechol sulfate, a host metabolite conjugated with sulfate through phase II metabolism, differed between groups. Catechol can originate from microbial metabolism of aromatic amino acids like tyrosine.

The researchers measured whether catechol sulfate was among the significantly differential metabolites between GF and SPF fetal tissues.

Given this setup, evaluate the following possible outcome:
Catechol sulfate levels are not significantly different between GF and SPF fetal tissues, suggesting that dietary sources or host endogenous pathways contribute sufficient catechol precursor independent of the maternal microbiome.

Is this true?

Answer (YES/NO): NO